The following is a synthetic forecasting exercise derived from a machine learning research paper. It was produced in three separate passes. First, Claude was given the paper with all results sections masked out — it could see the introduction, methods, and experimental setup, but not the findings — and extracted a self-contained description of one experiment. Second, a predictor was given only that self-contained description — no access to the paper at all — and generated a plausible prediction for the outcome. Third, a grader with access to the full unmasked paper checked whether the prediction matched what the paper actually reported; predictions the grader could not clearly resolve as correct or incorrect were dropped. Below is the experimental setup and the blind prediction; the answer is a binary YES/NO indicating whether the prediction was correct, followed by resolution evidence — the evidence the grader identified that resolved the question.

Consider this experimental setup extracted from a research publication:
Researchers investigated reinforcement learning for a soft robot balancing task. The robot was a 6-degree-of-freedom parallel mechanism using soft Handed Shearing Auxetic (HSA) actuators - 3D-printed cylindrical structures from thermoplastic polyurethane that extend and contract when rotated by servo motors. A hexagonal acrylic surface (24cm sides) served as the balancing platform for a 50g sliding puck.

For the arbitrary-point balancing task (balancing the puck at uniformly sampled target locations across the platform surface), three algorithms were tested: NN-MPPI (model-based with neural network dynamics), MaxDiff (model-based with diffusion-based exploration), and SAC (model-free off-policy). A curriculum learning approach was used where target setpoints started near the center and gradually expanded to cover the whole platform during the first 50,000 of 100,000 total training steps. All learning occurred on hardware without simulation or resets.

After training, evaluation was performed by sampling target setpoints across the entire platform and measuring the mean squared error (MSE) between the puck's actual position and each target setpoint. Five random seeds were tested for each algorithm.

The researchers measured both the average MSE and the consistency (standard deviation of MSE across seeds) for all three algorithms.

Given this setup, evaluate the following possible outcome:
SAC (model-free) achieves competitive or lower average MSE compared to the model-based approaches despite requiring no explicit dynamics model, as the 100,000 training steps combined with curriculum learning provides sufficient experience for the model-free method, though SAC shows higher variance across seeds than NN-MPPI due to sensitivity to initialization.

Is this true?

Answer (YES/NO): NO